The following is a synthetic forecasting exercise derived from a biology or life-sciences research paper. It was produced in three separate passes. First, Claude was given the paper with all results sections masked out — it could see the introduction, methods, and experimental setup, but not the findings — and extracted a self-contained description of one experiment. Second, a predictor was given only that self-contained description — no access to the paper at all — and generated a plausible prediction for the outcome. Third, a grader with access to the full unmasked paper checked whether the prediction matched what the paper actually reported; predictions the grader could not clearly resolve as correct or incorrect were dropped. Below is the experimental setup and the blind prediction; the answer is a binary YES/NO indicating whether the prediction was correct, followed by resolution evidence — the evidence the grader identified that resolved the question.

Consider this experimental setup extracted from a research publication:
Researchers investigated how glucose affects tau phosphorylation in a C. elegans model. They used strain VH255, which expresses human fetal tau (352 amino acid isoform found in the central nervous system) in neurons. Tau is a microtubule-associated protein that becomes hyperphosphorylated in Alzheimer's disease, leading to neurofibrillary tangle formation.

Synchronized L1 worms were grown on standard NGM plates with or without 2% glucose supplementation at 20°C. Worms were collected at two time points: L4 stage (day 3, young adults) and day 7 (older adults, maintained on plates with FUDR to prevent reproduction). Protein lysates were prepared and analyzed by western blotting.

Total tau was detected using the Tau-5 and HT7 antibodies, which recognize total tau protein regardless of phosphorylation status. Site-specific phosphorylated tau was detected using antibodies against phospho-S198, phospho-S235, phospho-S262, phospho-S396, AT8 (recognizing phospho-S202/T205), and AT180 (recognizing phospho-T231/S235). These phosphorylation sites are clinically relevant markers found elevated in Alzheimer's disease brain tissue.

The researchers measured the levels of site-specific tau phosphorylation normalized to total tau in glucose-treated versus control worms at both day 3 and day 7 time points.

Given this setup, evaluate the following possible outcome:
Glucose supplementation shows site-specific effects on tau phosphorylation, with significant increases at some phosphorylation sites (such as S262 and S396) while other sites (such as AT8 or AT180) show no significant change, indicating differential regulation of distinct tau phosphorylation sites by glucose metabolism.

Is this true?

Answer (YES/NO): NO